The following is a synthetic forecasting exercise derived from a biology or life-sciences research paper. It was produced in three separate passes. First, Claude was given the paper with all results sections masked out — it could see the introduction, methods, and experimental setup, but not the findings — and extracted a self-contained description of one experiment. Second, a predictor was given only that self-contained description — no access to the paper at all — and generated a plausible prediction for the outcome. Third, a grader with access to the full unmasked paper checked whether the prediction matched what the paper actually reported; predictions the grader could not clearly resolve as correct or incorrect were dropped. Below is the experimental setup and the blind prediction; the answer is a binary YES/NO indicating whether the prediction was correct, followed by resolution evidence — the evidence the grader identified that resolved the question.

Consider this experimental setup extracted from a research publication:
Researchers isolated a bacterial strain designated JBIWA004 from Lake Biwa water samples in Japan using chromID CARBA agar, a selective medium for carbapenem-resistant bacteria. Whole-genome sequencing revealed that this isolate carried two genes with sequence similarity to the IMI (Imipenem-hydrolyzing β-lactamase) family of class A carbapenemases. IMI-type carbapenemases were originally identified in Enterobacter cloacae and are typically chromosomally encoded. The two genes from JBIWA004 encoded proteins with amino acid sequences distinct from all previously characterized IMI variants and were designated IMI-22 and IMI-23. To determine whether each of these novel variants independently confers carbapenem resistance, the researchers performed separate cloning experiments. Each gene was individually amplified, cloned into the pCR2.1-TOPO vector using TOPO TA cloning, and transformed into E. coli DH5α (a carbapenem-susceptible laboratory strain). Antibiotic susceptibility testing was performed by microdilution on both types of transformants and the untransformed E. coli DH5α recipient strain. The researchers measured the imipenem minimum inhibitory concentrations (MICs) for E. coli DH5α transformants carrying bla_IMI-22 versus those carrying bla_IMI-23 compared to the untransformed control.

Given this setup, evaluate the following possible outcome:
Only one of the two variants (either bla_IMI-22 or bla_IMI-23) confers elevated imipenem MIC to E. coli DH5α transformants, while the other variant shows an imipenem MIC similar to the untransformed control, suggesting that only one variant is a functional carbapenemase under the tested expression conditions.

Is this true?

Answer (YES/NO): YES